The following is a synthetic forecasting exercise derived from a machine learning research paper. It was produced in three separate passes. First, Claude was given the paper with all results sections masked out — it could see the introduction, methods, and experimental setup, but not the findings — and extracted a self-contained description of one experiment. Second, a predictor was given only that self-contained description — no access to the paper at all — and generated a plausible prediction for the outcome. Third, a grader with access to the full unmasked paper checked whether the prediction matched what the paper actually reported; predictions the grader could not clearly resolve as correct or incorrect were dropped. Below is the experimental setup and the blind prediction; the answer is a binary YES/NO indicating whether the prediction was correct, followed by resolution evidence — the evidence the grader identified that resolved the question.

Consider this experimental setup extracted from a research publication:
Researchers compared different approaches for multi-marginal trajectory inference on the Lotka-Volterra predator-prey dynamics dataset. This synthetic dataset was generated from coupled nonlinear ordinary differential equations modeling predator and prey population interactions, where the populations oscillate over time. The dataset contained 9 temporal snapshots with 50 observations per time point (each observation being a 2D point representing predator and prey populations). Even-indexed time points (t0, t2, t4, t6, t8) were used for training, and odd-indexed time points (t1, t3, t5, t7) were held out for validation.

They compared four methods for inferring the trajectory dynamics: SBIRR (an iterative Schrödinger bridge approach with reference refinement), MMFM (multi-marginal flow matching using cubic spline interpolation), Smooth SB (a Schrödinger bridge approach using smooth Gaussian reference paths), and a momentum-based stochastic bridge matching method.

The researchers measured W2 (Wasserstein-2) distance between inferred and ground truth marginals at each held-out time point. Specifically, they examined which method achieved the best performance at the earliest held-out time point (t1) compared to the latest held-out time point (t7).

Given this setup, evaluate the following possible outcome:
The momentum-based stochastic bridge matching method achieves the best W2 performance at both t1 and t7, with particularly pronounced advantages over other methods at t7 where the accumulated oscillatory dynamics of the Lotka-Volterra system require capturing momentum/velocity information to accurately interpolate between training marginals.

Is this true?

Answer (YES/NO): NO